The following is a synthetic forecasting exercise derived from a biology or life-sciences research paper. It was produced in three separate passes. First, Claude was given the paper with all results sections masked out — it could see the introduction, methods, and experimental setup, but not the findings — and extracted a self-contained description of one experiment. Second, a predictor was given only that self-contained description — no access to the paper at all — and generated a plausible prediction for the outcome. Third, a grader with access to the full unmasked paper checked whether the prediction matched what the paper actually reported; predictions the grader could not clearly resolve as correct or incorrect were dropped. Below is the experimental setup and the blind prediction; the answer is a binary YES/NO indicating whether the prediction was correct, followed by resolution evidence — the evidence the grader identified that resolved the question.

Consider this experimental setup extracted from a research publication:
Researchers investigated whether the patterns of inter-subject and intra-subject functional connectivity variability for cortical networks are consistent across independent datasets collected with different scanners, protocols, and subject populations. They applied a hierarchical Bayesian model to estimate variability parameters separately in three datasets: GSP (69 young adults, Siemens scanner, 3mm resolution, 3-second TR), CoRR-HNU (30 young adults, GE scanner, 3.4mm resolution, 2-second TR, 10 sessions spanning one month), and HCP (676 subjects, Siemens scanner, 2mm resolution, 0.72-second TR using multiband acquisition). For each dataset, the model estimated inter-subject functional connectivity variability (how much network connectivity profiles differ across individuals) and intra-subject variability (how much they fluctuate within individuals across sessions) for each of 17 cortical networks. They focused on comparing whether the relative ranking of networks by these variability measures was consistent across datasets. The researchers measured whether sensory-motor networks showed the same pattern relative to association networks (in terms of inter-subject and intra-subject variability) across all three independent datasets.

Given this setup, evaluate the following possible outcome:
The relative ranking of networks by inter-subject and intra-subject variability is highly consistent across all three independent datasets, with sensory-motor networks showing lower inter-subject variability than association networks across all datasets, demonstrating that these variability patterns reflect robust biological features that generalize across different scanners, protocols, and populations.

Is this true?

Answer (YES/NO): YES